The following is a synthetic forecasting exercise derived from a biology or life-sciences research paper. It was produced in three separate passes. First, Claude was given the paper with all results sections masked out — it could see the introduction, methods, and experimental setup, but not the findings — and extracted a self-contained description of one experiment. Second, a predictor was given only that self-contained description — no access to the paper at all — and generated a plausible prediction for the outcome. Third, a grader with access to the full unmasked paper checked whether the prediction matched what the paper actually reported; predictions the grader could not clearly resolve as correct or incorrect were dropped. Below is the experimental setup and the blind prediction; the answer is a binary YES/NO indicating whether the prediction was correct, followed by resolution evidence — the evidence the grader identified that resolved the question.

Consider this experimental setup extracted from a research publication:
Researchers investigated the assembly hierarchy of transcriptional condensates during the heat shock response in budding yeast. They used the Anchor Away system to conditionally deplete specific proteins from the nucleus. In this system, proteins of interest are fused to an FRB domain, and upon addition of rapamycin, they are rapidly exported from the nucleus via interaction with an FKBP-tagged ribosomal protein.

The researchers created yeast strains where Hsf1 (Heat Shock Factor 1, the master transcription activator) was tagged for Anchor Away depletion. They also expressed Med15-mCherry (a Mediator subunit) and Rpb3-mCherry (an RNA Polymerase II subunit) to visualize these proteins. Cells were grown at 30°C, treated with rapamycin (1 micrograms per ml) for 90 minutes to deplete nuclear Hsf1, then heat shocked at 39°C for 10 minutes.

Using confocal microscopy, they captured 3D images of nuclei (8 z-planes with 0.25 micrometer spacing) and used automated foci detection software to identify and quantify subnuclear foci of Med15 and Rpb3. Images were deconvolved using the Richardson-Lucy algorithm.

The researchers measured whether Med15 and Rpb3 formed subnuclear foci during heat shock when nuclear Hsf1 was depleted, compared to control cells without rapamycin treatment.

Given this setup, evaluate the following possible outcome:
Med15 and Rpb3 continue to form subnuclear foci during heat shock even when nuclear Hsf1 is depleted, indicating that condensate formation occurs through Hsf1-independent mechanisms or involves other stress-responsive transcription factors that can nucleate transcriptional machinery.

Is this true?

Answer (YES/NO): NO